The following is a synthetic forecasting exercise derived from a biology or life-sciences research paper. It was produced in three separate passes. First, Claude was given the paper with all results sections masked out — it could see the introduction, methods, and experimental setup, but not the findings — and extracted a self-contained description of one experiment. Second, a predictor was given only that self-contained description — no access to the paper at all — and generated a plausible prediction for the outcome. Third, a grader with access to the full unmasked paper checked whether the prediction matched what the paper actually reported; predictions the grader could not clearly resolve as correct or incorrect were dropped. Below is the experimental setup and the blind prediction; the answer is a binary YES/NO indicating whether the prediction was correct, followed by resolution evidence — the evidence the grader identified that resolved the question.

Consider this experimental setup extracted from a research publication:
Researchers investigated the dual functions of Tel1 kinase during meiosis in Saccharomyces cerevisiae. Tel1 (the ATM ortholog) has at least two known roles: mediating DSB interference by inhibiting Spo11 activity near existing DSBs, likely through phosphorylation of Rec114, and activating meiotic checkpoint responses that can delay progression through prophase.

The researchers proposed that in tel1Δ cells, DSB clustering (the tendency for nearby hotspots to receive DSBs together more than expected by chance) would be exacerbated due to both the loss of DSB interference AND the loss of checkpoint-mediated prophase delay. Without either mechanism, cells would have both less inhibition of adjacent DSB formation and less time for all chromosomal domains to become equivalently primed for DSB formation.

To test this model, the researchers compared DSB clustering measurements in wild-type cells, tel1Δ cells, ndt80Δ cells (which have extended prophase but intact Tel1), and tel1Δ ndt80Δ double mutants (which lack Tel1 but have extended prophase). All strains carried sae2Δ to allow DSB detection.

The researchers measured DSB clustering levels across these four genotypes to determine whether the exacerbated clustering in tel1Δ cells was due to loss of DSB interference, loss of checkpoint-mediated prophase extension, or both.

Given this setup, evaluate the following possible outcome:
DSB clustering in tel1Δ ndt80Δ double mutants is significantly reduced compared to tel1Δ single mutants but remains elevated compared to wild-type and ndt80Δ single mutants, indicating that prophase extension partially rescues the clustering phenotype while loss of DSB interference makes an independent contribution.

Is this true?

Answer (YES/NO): NO